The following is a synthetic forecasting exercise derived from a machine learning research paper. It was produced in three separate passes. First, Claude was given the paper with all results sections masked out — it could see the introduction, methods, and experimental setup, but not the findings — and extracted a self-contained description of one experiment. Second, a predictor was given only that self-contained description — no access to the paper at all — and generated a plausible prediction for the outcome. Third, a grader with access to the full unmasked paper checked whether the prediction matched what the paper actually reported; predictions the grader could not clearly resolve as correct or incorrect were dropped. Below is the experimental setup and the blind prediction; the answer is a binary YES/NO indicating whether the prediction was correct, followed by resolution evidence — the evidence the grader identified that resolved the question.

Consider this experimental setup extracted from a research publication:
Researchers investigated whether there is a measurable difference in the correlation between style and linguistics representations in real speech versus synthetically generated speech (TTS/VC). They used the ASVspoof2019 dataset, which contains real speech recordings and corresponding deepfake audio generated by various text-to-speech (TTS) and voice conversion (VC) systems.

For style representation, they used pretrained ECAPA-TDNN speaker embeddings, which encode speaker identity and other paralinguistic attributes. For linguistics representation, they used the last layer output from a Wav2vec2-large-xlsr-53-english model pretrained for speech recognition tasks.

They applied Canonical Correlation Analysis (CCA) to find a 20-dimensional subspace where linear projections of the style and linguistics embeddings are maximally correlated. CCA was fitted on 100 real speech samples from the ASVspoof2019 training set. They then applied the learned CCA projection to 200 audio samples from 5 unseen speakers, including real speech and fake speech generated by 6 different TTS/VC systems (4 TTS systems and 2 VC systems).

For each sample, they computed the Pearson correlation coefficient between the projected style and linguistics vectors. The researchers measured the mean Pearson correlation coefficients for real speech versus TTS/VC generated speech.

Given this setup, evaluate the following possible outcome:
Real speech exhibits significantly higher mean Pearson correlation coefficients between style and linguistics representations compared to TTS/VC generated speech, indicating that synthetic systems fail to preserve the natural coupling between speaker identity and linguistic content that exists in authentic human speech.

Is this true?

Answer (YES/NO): YES